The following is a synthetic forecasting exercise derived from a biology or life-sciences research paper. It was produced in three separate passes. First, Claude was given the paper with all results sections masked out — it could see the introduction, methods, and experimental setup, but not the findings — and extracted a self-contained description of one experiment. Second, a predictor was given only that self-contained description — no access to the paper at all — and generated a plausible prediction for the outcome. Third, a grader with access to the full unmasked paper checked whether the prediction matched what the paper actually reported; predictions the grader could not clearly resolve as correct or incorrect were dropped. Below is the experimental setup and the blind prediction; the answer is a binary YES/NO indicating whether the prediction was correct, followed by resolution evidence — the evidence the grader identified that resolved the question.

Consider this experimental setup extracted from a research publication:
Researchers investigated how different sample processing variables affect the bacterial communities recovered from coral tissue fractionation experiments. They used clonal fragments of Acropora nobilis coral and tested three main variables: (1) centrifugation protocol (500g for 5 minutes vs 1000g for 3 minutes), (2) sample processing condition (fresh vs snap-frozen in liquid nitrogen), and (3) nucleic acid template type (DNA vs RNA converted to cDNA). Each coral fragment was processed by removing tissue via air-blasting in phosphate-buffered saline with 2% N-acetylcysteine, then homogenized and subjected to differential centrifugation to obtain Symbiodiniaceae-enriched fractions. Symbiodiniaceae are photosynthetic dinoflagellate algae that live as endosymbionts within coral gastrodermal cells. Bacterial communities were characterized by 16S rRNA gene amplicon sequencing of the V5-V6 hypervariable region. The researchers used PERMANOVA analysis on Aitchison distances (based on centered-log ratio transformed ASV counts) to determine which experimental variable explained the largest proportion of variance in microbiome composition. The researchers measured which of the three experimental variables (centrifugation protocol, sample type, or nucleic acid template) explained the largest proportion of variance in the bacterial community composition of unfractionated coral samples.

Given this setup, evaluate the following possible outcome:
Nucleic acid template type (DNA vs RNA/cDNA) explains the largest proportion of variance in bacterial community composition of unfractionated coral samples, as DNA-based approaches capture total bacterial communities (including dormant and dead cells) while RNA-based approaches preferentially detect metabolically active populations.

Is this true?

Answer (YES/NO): YES